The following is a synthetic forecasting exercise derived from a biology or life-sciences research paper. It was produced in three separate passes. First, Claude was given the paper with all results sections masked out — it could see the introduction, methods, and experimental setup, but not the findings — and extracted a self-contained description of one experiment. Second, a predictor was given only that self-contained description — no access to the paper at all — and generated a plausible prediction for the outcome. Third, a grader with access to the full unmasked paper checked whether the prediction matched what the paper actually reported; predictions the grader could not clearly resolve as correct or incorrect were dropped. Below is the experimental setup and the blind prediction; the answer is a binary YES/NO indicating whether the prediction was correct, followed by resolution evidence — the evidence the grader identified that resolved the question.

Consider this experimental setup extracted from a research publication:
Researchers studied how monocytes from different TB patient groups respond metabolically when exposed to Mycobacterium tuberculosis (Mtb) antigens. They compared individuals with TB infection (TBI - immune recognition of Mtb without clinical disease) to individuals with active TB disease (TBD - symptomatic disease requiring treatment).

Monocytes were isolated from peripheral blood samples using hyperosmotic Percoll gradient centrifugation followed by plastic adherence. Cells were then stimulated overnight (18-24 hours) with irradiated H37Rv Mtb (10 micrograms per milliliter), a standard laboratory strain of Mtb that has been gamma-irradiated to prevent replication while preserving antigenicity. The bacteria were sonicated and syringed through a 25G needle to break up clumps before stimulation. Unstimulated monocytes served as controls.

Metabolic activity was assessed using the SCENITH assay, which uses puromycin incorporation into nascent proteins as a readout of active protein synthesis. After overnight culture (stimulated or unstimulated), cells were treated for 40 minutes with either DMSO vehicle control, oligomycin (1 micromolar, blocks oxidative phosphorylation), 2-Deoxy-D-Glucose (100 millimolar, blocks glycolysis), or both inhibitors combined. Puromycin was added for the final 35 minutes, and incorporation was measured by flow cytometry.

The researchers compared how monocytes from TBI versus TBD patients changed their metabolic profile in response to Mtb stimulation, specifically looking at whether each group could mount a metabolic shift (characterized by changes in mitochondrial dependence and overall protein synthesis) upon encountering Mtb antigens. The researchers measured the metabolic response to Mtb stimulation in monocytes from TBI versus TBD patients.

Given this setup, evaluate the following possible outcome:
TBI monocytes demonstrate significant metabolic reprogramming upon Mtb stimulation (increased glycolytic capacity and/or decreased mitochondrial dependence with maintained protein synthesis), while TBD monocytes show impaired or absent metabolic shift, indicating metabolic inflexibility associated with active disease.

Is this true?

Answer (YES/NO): NO